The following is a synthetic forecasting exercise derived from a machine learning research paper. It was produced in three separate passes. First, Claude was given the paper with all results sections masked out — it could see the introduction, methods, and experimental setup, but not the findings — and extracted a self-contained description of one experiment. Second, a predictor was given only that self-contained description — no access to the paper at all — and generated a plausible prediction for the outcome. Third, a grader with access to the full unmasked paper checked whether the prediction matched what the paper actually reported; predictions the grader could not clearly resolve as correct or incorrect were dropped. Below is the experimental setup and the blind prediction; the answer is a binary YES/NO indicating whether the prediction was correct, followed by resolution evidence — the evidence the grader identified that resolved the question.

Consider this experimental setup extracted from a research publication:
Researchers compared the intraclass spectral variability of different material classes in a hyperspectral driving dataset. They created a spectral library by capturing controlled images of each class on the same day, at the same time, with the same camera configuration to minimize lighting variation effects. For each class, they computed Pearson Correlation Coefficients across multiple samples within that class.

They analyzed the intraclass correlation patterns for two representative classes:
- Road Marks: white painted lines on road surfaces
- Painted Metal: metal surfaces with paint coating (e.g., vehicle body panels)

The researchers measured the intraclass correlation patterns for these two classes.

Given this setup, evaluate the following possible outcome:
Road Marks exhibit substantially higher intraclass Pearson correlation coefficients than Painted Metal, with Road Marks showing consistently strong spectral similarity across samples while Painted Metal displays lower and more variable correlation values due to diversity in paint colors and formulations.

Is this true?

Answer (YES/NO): NO